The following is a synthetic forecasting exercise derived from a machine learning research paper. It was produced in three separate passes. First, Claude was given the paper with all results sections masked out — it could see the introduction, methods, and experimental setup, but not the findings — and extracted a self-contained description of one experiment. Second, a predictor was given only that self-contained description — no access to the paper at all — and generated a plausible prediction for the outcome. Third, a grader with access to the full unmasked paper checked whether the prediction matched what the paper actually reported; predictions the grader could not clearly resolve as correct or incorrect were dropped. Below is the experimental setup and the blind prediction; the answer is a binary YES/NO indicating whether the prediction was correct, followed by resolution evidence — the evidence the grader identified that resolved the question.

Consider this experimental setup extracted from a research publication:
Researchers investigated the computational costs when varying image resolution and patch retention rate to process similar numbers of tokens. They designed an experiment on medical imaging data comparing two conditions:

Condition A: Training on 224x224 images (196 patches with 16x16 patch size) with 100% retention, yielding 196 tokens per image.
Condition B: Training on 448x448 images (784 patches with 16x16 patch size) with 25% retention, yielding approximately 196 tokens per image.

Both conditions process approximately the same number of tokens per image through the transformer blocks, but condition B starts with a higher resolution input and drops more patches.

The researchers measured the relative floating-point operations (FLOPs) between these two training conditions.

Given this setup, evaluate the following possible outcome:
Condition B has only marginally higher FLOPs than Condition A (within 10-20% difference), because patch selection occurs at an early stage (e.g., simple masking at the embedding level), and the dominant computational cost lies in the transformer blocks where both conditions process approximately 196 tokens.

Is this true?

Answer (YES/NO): YES